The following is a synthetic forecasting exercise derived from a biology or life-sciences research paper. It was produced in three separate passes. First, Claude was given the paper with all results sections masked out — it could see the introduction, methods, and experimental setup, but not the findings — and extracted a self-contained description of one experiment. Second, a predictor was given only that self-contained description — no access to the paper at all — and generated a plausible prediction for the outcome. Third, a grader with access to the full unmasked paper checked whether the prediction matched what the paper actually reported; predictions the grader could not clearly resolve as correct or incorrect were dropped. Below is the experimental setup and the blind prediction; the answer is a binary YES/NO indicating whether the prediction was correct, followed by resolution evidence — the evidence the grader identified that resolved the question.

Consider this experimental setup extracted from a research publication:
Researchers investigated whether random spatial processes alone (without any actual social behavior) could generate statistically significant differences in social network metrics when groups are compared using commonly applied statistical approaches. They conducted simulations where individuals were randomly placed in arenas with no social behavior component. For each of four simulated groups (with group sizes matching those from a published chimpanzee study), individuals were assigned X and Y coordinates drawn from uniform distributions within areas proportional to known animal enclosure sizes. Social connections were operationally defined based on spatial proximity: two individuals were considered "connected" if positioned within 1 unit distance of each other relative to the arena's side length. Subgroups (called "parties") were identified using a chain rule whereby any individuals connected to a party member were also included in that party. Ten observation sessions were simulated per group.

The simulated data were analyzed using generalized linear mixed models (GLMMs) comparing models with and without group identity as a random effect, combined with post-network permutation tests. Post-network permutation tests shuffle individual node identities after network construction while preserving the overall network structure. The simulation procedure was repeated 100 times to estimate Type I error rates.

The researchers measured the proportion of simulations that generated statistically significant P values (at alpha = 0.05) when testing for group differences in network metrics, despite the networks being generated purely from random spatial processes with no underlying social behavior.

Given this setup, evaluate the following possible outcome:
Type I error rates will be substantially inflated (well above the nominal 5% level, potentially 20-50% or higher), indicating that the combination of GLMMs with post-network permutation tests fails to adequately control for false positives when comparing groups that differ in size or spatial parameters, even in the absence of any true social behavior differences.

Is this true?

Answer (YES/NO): YES